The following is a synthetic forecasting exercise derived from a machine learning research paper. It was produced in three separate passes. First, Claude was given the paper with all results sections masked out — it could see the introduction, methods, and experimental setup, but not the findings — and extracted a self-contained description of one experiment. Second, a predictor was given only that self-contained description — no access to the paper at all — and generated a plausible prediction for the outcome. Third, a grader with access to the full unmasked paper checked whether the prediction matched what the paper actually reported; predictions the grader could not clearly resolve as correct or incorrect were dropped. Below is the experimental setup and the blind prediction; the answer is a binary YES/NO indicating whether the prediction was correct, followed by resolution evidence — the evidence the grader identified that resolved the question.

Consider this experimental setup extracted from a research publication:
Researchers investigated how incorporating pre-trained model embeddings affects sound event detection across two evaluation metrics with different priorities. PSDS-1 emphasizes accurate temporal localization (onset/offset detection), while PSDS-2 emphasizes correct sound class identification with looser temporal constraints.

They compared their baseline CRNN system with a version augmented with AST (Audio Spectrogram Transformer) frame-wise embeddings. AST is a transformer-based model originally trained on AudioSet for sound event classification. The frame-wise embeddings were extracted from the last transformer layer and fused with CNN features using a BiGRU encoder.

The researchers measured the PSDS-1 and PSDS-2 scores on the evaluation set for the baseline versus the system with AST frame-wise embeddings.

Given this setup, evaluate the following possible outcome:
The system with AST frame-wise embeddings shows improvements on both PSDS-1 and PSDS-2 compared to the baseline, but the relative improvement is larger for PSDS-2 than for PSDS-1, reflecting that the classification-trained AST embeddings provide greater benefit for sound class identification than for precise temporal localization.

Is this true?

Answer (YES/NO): NO